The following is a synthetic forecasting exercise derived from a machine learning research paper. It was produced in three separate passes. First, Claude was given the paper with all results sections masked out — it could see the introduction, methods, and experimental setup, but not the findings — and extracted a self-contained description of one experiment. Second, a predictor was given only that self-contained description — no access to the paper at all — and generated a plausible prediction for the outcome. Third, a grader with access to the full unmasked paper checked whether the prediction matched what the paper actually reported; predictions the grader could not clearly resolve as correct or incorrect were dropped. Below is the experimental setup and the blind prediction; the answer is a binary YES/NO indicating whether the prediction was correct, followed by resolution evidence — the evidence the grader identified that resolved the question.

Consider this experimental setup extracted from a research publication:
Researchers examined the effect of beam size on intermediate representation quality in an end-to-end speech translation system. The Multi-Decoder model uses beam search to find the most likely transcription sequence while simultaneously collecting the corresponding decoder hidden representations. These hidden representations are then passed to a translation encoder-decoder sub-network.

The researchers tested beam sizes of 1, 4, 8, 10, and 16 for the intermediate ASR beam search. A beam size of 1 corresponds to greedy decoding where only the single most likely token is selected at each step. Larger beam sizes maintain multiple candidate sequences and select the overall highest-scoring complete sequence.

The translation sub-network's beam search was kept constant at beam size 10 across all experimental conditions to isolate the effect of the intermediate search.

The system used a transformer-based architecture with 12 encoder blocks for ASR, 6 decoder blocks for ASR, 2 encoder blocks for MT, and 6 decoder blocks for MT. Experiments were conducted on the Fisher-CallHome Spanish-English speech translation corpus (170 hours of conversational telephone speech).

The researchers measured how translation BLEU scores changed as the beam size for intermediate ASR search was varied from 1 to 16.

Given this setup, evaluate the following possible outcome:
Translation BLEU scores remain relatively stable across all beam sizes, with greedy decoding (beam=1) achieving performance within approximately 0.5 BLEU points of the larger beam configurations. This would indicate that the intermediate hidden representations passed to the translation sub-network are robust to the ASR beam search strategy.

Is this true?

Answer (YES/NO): NO